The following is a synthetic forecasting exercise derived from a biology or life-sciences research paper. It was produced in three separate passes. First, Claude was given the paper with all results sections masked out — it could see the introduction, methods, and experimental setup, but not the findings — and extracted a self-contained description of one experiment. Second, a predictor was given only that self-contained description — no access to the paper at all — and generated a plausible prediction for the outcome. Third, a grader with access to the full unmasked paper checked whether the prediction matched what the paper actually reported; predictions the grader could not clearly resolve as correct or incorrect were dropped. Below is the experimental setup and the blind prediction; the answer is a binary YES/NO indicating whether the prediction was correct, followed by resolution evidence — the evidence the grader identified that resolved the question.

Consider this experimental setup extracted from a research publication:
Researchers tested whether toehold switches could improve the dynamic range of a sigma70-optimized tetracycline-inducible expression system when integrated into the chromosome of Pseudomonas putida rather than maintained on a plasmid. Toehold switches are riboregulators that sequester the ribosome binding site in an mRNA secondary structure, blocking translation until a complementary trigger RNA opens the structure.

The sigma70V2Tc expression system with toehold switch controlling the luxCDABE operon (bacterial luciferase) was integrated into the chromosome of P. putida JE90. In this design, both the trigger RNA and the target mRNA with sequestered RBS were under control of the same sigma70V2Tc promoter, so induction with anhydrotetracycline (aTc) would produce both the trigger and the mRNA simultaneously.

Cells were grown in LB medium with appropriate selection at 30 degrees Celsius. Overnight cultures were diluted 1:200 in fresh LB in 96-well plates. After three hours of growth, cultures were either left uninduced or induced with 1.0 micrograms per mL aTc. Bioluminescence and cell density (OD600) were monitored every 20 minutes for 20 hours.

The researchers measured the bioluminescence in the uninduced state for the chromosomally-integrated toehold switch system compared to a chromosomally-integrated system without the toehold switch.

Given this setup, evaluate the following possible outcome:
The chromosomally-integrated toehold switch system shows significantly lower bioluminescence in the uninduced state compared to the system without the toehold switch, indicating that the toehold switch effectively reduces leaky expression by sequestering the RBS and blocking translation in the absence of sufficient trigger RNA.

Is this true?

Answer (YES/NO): YES